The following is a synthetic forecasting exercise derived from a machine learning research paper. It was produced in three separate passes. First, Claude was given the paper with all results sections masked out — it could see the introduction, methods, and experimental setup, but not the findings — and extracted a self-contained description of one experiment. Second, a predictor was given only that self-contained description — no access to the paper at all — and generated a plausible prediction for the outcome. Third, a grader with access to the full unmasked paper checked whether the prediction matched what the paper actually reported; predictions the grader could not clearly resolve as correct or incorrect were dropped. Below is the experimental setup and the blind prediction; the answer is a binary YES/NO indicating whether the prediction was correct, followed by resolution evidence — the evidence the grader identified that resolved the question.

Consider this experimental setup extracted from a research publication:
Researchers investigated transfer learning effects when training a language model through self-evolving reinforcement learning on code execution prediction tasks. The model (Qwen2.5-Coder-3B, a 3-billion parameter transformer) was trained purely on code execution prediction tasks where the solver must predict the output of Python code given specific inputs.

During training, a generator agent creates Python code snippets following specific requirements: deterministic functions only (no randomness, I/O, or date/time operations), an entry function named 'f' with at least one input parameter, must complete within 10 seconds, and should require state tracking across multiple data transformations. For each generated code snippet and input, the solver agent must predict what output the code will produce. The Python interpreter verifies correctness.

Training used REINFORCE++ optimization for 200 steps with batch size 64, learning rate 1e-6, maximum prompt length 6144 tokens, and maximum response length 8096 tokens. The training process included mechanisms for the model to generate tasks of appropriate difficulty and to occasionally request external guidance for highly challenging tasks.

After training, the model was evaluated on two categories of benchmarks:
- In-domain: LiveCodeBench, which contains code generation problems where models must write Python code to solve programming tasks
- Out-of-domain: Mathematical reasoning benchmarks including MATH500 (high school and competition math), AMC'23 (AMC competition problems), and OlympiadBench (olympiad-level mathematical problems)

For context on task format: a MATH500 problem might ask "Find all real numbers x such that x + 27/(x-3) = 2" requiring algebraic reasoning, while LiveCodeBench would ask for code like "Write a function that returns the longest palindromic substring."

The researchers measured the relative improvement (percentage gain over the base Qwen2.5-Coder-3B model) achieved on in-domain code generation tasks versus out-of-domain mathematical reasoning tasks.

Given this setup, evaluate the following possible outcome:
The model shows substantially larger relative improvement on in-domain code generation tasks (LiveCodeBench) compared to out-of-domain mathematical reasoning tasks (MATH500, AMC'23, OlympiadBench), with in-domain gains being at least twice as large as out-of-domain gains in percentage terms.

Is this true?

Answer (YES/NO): NO